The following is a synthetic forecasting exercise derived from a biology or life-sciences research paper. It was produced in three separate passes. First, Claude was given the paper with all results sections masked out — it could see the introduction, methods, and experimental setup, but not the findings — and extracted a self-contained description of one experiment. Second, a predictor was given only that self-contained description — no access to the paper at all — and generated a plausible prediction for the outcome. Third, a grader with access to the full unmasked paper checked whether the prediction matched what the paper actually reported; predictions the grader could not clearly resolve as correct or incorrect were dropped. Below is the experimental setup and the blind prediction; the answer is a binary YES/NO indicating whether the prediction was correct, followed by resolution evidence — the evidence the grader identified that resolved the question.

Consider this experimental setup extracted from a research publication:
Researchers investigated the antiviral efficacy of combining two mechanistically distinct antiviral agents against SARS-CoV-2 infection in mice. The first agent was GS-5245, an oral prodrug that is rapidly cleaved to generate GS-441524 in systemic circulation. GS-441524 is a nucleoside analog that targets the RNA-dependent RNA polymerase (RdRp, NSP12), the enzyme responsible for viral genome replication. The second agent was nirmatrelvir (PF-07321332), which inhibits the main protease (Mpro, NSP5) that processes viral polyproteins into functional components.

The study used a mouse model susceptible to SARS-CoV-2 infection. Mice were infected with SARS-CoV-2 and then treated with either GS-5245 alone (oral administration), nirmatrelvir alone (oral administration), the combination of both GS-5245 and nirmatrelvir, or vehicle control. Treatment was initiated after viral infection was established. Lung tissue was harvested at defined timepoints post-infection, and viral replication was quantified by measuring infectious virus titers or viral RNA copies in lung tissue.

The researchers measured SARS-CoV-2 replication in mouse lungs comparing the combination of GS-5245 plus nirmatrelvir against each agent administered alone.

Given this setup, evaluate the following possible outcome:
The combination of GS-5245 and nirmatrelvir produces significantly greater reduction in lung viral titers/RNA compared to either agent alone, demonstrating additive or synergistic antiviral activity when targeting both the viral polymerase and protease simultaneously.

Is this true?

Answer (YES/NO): YES